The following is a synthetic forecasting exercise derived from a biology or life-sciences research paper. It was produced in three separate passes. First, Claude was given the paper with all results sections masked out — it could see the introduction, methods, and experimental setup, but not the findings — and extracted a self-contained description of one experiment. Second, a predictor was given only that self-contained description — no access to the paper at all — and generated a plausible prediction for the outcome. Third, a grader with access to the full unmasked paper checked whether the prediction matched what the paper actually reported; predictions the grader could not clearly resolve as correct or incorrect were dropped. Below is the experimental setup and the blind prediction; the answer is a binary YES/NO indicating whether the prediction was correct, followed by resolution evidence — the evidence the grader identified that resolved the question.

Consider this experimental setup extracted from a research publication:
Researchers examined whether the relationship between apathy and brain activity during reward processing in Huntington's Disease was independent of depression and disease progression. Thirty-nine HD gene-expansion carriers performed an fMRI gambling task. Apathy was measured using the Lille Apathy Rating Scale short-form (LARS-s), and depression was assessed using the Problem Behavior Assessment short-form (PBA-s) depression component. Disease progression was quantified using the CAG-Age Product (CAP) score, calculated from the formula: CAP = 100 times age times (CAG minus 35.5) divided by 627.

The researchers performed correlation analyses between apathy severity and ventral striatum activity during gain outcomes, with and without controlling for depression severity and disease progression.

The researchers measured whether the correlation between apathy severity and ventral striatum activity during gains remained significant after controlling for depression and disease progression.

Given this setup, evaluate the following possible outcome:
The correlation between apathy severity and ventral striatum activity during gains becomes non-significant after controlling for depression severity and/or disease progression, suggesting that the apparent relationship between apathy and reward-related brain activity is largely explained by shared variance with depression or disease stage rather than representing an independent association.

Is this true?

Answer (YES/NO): NO